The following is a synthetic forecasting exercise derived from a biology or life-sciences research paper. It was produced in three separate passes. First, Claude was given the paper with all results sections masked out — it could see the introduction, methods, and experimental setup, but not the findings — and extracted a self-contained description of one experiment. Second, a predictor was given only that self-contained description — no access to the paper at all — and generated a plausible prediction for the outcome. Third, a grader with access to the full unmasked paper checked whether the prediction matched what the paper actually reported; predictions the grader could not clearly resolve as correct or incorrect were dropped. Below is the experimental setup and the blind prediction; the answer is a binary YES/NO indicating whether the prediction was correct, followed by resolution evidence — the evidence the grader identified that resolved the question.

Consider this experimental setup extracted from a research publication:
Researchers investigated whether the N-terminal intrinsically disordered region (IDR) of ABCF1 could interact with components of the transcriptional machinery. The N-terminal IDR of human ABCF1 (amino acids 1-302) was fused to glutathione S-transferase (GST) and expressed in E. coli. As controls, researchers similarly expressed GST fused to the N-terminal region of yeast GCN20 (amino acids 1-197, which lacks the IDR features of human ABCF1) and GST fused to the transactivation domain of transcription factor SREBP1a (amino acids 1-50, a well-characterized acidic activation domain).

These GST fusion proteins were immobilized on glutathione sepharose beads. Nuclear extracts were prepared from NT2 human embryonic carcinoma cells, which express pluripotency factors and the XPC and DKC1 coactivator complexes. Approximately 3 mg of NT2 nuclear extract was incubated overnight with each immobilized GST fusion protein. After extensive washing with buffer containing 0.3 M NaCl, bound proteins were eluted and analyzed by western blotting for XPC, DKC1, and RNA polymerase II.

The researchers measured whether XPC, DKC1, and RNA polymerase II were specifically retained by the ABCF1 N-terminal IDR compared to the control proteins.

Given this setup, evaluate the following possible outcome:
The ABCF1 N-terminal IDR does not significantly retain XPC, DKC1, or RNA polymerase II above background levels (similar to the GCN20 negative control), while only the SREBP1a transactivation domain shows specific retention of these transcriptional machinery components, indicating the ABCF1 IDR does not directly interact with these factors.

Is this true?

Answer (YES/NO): NO